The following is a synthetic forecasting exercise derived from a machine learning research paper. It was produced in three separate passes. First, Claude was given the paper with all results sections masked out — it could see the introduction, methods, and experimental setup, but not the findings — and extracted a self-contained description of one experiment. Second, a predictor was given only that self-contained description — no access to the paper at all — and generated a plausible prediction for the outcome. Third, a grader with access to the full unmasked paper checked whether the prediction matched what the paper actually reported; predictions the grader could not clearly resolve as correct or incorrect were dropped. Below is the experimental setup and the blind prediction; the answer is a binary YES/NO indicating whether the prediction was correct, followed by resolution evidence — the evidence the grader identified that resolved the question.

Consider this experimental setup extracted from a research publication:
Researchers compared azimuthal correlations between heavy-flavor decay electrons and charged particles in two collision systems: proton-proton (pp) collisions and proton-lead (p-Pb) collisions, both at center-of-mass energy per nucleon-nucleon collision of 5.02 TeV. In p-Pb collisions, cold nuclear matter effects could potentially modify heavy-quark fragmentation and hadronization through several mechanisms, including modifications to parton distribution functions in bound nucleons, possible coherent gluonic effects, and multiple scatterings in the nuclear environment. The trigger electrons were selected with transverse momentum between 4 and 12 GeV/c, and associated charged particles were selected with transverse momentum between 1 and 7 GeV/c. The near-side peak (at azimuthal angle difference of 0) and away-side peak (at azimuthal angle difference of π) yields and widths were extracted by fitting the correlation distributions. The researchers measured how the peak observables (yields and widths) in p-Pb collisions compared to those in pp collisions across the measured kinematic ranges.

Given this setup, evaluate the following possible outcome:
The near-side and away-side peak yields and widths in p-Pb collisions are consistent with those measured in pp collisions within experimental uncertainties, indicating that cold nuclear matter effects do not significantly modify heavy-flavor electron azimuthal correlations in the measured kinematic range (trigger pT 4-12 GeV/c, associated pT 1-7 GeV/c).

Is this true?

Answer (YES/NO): YES